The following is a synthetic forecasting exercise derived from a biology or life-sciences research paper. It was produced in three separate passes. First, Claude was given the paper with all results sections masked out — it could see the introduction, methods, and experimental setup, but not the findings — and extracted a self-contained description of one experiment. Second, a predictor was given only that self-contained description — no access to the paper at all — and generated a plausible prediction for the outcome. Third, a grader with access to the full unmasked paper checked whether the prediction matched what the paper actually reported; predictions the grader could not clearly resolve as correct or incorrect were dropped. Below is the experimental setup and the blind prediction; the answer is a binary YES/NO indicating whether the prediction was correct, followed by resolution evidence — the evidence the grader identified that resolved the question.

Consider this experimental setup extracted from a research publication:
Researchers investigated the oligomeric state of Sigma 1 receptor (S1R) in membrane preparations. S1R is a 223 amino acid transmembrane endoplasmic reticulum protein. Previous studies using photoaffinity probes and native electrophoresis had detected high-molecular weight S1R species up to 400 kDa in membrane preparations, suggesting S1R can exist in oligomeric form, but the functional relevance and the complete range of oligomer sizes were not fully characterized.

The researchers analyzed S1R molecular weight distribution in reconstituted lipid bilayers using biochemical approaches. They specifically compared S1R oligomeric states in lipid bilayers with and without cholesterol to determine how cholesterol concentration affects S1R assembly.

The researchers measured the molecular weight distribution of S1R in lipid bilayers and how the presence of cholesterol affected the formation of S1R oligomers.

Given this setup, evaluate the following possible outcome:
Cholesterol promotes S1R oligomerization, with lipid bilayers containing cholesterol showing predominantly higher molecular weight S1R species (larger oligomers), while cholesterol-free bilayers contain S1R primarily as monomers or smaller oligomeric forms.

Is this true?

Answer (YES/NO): YES